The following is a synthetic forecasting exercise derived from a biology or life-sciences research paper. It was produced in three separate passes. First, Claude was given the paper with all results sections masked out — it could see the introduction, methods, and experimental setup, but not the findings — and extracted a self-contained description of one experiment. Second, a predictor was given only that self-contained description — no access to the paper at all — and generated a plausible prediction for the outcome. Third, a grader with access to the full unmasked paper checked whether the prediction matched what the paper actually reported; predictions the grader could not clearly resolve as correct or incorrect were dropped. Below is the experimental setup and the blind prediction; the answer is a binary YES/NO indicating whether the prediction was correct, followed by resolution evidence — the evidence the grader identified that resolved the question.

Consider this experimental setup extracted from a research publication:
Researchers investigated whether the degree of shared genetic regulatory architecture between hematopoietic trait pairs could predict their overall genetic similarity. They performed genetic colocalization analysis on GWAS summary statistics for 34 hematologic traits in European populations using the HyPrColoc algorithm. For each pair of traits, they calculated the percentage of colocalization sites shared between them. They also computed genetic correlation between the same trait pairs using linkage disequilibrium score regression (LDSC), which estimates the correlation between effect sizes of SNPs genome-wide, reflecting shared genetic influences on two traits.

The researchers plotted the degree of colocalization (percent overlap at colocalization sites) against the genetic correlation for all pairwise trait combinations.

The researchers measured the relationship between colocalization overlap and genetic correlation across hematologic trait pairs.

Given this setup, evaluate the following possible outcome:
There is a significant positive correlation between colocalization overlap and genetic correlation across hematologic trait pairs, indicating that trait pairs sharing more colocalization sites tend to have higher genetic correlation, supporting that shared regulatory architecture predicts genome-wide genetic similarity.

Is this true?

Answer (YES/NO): YES